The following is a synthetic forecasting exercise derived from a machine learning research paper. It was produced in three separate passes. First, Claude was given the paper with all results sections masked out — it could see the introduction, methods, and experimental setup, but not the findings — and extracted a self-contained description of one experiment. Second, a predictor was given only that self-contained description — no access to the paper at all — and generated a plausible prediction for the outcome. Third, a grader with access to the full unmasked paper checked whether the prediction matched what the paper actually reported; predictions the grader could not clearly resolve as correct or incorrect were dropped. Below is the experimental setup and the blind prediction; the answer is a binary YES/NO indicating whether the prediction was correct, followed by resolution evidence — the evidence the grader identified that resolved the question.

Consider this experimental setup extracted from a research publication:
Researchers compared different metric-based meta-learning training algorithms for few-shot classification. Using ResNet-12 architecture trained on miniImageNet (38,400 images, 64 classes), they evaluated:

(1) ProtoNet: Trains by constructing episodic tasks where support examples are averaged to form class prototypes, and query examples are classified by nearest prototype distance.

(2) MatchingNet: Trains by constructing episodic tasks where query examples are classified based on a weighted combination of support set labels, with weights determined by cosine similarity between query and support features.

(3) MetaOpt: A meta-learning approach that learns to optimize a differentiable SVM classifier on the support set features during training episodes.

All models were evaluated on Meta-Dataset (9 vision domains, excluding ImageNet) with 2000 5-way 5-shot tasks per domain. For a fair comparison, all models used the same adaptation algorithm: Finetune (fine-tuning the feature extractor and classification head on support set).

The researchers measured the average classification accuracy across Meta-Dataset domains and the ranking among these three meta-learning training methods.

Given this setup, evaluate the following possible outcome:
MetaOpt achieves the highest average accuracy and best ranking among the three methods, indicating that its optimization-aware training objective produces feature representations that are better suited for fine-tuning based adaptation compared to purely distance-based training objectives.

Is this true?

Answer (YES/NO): YES